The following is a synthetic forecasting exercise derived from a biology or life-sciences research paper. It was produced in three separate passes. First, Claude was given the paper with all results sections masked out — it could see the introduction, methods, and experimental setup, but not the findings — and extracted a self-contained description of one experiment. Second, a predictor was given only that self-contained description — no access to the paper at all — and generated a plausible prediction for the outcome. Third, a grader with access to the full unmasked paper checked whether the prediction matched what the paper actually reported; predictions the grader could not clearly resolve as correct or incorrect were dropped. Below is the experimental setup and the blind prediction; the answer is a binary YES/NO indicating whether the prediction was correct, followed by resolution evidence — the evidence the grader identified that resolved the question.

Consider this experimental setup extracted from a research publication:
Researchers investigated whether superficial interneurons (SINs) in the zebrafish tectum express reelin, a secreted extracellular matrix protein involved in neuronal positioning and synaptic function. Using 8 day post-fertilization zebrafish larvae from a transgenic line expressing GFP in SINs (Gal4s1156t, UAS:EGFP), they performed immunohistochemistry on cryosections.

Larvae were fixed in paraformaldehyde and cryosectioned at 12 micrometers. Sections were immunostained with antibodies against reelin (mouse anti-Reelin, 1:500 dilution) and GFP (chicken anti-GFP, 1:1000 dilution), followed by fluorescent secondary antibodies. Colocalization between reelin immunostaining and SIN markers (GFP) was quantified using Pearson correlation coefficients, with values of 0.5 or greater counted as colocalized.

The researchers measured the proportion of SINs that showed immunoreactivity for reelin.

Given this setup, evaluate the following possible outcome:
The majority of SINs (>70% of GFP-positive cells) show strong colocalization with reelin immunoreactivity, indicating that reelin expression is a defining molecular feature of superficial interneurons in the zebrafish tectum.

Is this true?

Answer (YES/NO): NO